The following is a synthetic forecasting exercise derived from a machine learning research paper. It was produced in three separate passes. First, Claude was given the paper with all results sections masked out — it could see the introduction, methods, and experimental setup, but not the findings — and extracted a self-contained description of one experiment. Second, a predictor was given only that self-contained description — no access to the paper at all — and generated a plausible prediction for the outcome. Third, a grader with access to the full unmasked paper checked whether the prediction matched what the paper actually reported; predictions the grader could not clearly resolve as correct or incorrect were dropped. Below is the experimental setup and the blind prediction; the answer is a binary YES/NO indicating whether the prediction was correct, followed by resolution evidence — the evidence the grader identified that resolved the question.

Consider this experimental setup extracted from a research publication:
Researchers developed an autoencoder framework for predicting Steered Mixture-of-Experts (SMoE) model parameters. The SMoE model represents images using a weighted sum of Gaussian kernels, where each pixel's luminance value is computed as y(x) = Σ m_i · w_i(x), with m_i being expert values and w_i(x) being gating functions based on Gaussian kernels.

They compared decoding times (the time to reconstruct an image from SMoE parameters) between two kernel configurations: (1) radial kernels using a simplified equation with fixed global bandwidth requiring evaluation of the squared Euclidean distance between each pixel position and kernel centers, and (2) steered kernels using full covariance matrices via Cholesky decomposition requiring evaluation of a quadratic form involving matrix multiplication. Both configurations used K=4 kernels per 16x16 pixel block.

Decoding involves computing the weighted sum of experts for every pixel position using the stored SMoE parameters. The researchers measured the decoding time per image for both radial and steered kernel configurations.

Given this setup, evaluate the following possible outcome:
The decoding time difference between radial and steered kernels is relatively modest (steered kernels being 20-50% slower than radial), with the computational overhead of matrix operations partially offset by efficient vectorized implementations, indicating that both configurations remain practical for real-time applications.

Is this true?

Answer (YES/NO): NO